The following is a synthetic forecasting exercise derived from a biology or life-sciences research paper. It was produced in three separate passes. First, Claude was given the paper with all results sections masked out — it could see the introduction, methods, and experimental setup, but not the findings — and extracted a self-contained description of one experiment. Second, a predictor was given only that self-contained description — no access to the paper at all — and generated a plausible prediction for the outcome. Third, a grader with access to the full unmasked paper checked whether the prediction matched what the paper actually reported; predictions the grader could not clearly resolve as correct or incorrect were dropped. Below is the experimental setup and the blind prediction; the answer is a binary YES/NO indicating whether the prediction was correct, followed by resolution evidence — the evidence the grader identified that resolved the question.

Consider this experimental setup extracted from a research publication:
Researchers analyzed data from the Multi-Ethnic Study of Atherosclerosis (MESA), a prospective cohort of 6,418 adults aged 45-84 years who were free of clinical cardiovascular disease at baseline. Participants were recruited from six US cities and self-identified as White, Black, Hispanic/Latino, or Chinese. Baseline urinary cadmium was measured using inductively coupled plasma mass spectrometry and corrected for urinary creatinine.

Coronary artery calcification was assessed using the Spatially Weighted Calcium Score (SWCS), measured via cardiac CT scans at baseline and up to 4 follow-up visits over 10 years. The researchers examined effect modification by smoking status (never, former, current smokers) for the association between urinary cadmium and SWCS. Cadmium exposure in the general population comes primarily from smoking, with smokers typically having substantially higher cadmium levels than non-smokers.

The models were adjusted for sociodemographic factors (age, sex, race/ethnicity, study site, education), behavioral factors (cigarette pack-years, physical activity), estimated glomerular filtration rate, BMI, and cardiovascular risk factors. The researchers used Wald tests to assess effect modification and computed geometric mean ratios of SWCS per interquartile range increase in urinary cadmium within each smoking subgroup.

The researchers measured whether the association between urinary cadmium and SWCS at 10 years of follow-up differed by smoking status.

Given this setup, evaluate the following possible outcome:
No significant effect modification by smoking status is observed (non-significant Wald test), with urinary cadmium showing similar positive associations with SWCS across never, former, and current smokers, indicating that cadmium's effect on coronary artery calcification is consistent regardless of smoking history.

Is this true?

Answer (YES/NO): NO